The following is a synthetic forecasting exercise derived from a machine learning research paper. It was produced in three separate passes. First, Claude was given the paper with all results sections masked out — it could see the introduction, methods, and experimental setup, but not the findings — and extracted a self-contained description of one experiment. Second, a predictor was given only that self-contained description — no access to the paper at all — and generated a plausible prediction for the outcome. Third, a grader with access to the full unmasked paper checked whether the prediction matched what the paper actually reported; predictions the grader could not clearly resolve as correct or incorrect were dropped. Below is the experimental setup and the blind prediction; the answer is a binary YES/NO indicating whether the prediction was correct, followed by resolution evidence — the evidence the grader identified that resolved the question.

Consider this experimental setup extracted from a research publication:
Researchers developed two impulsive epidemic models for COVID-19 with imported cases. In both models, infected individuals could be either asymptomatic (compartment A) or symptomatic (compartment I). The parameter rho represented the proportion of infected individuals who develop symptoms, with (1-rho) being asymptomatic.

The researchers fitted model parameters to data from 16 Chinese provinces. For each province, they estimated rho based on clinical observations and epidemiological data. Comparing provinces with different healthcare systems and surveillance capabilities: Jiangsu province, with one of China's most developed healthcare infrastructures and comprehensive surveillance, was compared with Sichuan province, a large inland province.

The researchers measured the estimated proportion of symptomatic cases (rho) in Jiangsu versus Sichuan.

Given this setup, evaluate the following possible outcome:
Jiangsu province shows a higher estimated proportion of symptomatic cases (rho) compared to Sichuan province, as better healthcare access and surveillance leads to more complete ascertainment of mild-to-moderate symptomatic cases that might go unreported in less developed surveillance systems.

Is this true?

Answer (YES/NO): YES